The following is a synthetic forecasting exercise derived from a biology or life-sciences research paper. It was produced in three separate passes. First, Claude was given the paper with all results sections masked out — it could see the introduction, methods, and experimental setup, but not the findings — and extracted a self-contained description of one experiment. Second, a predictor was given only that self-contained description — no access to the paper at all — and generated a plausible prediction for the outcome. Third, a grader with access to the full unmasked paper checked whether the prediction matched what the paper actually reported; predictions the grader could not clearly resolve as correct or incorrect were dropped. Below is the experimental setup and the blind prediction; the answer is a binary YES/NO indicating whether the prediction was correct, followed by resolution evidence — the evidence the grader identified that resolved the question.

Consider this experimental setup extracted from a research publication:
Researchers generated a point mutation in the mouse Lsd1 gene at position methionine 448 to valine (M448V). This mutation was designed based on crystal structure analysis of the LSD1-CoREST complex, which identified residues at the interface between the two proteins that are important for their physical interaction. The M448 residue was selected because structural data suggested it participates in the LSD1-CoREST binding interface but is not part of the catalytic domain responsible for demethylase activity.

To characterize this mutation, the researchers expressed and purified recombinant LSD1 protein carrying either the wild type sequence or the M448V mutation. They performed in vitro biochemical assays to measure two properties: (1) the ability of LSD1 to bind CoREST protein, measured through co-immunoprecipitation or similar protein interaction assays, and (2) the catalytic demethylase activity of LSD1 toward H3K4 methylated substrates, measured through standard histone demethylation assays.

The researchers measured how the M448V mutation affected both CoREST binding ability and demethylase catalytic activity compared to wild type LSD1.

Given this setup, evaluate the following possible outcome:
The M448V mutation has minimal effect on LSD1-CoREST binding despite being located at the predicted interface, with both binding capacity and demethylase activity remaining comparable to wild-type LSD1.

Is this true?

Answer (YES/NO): NO